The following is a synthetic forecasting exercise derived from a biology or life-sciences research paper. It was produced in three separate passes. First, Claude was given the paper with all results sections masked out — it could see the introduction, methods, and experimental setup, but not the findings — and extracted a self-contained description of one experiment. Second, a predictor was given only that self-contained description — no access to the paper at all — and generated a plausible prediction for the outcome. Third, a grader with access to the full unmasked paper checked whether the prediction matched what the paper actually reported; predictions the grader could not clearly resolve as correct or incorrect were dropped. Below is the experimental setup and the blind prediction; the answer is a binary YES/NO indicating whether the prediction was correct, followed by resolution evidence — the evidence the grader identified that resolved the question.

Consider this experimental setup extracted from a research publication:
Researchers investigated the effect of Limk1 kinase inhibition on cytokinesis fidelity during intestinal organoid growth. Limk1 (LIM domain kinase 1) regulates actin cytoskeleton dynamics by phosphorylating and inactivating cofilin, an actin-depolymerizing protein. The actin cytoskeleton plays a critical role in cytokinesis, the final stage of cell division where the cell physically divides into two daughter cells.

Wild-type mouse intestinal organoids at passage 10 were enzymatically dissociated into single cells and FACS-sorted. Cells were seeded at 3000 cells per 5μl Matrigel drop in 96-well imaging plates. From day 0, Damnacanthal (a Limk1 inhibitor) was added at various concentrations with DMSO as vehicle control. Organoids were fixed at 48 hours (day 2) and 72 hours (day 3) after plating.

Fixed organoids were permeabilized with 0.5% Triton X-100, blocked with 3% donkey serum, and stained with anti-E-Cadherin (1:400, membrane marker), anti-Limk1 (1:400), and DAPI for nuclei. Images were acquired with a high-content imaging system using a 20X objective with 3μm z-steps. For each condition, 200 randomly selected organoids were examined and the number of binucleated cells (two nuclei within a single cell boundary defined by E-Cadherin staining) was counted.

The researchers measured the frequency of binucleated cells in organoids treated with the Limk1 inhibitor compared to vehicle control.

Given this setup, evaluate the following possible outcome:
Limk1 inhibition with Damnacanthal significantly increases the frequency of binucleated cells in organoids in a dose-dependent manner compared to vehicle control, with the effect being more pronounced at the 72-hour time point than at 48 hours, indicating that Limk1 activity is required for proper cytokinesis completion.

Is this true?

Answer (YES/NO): NO